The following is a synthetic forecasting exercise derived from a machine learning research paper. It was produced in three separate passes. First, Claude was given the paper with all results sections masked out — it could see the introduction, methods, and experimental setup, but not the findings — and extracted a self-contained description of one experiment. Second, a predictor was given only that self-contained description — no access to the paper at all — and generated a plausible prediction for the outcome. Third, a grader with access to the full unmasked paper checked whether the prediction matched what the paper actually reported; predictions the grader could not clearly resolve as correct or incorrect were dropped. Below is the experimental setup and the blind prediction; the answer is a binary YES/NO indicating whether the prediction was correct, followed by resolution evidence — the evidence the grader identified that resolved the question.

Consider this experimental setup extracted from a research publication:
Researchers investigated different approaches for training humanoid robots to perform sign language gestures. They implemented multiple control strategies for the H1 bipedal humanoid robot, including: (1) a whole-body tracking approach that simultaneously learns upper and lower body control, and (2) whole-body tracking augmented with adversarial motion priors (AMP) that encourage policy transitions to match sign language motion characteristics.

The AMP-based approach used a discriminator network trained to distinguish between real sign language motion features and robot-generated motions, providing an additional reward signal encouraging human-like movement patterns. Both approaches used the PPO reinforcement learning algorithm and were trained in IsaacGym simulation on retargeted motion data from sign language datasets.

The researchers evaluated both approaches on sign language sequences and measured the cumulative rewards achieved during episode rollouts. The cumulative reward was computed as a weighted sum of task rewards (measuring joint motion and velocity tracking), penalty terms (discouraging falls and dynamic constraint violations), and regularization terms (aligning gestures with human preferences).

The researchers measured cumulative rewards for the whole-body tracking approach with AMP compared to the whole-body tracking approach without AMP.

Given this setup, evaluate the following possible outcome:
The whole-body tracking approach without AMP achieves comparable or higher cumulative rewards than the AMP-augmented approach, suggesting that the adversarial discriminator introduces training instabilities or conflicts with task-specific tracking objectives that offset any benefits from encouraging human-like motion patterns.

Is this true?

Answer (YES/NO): YES